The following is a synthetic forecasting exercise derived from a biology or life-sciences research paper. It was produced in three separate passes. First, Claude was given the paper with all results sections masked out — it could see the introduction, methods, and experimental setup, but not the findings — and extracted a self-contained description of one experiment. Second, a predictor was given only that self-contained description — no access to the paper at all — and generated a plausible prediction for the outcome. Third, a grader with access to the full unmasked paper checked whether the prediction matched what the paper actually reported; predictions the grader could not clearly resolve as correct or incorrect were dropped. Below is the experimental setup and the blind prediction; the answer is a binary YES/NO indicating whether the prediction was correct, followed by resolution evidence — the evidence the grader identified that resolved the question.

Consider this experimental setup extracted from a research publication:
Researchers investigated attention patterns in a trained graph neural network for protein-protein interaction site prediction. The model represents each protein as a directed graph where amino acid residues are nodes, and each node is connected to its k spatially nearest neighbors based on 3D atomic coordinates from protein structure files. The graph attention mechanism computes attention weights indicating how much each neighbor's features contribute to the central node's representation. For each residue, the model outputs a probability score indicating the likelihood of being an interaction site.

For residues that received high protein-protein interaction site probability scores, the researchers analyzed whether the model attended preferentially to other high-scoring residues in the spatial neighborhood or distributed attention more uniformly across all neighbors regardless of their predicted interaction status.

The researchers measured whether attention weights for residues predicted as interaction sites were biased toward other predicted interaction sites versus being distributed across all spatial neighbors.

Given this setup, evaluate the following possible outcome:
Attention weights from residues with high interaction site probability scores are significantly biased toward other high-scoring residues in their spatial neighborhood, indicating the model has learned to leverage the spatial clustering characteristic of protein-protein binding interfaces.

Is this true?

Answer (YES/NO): YES